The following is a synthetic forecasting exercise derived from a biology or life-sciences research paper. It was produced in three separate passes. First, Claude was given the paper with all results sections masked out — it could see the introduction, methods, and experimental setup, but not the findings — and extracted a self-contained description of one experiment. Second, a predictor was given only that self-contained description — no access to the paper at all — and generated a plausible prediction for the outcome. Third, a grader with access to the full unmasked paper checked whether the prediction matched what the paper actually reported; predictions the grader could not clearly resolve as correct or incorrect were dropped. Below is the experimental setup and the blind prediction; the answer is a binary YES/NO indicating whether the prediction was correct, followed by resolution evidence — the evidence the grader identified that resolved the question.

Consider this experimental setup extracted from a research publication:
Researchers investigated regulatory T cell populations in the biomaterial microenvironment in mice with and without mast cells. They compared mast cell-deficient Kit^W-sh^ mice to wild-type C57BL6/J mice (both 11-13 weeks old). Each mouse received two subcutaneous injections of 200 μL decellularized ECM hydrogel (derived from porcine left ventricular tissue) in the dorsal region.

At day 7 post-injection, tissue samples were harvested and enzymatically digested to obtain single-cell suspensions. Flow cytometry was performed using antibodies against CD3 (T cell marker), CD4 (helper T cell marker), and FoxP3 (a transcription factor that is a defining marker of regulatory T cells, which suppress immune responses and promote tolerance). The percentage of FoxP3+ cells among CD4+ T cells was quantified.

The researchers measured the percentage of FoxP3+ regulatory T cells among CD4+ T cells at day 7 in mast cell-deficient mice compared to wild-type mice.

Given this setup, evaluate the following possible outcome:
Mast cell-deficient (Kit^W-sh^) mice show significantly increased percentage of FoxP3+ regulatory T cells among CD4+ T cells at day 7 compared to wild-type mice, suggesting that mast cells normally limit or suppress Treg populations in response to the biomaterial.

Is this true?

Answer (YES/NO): NO